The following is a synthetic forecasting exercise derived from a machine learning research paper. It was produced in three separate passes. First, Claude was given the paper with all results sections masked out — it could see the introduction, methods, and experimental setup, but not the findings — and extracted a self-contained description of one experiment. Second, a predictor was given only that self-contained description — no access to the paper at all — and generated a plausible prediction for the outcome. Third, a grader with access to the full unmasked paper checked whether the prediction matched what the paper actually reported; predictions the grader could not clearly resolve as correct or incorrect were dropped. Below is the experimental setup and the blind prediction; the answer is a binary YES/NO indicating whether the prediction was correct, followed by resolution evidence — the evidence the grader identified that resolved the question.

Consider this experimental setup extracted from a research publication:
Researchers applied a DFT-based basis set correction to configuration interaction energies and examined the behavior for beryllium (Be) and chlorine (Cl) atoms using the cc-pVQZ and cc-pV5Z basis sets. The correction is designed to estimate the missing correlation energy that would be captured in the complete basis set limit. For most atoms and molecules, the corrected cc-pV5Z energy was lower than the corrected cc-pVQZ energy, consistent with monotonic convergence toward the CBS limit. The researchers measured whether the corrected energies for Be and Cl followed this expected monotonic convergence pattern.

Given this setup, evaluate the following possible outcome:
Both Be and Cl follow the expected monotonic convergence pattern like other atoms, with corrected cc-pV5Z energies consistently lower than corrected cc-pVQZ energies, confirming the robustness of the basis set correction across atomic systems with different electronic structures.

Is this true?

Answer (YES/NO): NO